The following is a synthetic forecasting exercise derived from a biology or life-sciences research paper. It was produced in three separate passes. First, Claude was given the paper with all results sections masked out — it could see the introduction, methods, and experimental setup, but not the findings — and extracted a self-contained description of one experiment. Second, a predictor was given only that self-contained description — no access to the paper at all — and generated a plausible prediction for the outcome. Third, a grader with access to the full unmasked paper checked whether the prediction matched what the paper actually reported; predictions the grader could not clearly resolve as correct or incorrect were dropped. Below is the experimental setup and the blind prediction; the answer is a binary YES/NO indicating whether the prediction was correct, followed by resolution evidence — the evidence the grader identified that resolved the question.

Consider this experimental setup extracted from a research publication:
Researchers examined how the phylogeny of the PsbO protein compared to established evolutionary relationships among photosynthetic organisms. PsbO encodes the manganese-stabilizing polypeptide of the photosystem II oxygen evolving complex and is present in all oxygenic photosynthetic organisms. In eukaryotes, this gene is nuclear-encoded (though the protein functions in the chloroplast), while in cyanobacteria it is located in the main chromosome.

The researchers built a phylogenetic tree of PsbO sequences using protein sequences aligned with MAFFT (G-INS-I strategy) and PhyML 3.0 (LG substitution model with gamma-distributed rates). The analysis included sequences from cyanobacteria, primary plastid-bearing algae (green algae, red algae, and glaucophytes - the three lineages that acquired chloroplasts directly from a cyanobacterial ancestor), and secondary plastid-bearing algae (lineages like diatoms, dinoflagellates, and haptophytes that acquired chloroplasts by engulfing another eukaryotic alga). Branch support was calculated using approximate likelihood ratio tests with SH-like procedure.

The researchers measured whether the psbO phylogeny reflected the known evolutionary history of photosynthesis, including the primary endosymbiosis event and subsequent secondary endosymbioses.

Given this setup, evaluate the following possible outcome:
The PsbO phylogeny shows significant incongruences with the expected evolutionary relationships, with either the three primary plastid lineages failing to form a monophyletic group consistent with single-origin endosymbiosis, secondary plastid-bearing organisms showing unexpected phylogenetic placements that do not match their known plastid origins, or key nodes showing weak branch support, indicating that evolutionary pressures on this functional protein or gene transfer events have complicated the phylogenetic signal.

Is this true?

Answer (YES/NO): NO